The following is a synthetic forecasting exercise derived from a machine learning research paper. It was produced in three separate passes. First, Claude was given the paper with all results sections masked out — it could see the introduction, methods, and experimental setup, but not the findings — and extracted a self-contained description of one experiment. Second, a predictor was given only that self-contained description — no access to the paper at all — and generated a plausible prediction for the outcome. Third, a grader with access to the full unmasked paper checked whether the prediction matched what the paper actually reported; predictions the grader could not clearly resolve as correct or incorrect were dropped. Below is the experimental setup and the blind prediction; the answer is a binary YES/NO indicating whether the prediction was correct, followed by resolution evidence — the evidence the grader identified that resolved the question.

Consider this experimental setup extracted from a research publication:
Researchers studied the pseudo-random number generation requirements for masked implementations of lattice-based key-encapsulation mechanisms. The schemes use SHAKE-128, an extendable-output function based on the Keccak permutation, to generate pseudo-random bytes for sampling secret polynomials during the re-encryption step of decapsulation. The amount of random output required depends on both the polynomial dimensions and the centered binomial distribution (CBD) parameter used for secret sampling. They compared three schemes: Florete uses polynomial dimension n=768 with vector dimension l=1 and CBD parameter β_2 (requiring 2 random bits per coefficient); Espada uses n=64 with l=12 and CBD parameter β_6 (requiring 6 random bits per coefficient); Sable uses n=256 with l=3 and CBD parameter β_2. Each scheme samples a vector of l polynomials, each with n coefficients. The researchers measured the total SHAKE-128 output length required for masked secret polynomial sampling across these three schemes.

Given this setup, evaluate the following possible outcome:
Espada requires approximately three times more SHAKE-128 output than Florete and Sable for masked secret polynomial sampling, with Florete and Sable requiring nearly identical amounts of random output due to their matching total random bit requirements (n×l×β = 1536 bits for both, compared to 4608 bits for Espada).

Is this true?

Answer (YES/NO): NO